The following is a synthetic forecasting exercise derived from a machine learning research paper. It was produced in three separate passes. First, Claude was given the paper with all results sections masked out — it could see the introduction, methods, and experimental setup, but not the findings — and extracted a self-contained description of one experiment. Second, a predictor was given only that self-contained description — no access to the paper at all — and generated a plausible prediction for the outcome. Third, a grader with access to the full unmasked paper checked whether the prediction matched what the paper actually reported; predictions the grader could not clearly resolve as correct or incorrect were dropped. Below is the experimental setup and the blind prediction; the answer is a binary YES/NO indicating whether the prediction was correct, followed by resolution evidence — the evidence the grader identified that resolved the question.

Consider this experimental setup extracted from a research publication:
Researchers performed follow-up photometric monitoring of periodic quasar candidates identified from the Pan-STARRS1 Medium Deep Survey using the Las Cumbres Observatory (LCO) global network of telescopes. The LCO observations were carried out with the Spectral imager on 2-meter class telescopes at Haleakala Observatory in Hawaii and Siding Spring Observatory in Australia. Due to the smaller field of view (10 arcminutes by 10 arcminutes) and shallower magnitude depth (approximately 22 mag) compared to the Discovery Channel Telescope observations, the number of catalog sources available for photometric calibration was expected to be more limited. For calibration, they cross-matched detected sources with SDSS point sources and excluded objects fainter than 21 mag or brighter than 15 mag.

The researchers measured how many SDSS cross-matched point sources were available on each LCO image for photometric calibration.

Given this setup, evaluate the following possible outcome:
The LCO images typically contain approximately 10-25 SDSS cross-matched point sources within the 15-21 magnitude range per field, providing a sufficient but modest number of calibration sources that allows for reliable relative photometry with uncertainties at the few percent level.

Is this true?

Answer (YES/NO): NO